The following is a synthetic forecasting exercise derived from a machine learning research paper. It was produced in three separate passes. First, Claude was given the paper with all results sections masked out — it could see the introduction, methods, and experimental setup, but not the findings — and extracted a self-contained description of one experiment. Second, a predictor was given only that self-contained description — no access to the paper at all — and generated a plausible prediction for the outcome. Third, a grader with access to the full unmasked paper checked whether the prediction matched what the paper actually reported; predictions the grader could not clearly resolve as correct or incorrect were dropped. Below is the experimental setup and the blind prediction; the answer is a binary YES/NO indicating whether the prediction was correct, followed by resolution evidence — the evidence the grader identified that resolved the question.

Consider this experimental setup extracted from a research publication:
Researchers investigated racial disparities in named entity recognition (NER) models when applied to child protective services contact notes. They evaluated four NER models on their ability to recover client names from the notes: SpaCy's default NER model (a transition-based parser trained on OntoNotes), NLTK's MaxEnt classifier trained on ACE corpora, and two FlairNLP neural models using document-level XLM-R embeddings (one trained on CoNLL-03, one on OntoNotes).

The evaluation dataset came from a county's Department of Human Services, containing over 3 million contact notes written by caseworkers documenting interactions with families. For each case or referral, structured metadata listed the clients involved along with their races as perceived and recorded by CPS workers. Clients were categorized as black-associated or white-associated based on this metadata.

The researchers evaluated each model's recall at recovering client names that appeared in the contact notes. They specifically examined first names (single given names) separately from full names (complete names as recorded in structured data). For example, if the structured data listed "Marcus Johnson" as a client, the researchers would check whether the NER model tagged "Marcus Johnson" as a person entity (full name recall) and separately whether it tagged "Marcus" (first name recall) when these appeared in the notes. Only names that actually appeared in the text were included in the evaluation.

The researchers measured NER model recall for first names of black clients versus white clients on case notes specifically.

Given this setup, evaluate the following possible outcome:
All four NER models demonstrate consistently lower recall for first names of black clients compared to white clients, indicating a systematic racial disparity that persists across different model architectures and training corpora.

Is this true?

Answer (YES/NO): YES